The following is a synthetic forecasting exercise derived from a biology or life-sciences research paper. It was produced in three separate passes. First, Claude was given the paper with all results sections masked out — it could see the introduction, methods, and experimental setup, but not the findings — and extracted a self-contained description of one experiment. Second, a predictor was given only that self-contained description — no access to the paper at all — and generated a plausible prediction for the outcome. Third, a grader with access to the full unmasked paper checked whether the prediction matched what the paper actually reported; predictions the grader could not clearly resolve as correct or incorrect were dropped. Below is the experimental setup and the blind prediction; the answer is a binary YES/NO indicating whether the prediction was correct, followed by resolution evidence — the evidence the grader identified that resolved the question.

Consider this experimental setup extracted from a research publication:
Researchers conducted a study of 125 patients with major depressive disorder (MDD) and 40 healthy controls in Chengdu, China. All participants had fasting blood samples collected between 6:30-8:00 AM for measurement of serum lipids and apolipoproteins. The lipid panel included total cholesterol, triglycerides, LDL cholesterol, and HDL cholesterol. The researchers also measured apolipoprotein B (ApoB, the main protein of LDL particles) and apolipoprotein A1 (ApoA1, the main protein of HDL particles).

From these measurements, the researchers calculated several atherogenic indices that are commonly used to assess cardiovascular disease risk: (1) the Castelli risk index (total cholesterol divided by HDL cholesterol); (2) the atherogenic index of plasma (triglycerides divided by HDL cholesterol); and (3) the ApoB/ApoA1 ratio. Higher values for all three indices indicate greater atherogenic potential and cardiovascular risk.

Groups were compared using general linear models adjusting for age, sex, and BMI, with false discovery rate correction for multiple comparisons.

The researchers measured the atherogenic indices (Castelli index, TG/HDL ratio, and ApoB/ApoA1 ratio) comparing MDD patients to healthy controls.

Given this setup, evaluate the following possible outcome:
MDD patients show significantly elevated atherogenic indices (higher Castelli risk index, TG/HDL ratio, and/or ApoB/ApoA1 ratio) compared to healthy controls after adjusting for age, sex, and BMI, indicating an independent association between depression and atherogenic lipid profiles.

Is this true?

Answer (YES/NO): YES